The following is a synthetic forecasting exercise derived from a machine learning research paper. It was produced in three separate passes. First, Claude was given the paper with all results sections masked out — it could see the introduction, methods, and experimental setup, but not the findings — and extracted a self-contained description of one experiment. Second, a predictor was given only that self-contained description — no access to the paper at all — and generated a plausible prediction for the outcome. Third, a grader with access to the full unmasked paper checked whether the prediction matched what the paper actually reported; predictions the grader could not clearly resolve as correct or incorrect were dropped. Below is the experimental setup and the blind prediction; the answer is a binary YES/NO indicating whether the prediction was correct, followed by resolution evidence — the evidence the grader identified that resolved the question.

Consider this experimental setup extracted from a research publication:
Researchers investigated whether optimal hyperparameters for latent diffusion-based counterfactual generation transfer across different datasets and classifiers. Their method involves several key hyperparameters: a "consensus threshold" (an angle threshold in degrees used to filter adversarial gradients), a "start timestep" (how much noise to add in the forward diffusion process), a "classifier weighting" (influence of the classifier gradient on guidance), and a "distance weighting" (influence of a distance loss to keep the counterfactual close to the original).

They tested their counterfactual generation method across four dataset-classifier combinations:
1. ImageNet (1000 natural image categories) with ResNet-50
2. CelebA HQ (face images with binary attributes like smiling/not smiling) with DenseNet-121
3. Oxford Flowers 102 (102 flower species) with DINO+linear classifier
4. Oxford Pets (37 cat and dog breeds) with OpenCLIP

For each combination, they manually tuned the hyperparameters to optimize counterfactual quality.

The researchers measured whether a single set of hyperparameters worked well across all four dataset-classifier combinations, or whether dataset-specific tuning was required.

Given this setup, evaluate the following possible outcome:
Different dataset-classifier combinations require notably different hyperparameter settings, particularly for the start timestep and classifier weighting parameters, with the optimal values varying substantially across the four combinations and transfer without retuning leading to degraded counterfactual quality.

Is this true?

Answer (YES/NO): NO